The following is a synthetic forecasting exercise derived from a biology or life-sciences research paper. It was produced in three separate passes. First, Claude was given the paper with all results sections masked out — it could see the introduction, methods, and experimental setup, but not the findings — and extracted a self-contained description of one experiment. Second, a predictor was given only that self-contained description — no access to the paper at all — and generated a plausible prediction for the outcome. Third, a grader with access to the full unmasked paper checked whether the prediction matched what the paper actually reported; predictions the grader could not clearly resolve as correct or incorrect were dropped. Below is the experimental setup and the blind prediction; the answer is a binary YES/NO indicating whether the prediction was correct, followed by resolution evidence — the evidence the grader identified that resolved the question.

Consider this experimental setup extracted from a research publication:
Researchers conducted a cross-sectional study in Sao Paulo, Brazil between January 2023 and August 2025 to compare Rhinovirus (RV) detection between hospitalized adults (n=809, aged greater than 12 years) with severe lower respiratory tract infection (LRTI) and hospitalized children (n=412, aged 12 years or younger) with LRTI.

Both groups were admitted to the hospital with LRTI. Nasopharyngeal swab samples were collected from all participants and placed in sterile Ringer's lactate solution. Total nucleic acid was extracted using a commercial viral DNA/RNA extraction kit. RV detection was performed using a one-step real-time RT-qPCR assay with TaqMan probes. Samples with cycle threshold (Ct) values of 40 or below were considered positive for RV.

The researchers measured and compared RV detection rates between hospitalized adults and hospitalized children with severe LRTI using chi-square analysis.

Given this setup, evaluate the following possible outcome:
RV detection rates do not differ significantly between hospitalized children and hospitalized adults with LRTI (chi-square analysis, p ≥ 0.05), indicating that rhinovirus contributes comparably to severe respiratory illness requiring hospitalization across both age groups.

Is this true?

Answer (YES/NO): NO